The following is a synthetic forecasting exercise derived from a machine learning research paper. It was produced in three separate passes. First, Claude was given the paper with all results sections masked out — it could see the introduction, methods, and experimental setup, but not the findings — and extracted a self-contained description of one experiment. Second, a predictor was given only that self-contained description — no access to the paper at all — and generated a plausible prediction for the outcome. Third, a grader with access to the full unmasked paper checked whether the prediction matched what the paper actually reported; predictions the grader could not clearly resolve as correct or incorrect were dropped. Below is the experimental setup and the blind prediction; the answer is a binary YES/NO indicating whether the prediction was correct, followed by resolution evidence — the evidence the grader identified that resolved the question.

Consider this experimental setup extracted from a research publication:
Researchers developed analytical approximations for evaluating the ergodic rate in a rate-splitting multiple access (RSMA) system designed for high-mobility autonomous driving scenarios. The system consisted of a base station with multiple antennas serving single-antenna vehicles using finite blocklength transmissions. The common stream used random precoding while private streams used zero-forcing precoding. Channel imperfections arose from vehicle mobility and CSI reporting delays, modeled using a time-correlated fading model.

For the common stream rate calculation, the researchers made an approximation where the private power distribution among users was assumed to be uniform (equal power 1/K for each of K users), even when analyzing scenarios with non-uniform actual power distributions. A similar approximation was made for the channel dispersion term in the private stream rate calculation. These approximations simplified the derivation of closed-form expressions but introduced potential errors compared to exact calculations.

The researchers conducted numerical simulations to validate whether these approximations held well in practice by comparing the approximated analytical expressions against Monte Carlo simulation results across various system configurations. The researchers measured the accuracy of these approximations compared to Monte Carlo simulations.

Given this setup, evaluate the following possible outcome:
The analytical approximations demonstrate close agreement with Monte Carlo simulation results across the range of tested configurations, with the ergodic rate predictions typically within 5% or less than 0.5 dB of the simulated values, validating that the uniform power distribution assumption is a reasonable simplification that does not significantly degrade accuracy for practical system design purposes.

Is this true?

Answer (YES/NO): YES